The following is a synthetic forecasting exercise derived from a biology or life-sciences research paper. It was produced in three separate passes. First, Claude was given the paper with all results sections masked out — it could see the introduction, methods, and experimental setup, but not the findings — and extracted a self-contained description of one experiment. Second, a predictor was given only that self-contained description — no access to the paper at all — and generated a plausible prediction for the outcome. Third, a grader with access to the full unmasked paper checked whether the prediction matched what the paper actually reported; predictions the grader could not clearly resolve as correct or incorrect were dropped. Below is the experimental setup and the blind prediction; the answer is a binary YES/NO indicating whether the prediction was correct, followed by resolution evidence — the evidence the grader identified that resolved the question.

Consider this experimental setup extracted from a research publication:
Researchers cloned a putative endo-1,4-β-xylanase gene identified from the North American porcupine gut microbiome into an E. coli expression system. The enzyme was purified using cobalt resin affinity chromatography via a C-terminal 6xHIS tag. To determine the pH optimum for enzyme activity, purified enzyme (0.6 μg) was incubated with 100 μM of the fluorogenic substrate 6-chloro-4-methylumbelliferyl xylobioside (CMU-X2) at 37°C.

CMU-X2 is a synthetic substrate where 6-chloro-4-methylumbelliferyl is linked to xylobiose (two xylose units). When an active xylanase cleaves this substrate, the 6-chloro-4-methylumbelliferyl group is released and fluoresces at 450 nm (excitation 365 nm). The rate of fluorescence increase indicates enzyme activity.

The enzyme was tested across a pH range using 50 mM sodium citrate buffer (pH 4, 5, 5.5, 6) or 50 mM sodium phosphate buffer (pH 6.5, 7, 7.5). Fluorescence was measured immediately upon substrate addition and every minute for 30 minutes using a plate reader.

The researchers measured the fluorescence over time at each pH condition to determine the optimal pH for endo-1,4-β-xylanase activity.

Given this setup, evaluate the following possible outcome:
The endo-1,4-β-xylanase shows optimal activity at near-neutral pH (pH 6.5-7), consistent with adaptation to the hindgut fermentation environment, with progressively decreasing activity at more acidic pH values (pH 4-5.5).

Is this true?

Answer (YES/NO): YES